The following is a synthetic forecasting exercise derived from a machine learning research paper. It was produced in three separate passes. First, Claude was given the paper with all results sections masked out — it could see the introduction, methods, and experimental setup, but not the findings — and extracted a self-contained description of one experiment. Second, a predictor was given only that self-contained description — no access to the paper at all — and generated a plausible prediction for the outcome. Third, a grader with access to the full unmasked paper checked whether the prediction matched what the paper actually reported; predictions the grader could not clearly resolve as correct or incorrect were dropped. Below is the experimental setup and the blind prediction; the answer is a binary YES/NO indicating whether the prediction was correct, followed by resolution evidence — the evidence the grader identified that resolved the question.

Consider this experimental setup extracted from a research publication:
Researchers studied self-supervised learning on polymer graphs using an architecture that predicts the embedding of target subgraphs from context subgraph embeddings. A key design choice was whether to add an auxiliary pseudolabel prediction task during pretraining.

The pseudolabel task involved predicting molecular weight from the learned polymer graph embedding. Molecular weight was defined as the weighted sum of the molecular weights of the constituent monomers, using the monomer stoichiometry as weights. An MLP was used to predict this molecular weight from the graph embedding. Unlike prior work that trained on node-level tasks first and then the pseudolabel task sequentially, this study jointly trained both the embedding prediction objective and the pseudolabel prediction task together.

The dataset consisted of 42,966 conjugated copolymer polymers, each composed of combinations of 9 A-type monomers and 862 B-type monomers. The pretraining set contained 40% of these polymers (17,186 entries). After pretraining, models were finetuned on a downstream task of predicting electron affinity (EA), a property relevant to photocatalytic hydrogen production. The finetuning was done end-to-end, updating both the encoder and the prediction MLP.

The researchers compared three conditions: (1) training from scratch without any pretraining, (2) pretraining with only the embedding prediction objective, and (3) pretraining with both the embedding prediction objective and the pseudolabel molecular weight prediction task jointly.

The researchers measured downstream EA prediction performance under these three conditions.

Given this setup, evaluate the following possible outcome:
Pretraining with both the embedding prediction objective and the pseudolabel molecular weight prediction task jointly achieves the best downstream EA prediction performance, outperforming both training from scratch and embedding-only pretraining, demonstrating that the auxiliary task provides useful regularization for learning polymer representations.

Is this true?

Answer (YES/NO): NO